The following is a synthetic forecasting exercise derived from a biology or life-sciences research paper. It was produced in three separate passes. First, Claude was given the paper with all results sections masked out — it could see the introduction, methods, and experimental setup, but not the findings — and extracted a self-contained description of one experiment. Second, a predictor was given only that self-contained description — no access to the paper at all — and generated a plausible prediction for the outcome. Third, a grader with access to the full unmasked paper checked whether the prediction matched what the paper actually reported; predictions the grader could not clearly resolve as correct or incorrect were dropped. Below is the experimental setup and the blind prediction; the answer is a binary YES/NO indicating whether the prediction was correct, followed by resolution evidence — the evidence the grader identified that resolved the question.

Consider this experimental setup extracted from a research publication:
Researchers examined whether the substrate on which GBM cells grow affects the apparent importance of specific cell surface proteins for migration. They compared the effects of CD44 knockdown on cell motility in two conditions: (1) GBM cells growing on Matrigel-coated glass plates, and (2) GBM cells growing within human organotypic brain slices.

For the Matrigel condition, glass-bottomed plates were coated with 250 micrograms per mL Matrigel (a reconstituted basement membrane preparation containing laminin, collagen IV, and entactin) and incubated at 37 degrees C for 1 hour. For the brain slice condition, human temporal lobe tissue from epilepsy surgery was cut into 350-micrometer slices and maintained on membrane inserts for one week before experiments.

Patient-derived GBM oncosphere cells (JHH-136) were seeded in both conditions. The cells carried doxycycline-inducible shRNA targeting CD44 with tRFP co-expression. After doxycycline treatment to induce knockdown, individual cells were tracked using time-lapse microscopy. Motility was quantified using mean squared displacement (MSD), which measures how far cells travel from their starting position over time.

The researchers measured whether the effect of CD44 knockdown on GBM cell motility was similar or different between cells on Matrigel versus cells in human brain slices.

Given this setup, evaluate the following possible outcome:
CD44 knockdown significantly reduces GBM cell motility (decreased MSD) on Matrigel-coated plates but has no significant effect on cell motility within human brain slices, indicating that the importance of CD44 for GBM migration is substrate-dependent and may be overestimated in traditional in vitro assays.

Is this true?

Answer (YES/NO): NO